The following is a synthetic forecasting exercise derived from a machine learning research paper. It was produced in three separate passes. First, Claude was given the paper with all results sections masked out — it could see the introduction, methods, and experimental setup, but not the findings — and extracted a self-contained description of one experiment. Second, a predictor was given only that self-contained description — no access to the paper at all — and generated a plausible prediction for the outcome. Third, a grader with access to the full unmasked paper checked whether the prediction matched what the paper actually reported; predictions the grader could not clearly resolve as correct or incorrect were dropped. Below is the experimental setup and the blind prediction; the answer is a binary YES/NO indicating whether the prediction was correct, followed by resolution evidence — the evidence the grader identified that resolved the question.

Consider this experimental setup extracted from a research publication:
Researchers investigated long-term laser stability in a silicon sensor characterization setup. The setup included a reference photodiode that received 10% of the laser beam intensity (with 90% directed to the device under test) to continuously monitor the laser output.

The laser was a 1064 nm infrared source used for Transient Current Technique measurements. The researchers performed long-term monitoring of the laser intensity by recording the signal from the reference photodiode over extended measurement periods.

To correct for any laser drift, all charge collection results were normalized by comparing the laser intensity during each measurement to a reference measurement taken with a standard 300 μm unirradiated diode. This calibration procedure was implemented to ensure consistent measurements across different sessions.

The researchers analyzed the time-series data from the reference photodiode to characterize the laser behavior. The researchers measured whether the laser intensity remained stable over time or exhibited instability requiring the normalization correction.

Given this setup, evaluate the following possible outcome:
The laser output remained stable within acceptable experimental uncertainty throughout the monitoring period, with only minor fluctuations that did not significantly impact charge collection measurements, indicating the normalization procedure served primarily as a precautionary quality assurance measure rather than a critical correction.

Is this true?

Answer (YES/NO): NO